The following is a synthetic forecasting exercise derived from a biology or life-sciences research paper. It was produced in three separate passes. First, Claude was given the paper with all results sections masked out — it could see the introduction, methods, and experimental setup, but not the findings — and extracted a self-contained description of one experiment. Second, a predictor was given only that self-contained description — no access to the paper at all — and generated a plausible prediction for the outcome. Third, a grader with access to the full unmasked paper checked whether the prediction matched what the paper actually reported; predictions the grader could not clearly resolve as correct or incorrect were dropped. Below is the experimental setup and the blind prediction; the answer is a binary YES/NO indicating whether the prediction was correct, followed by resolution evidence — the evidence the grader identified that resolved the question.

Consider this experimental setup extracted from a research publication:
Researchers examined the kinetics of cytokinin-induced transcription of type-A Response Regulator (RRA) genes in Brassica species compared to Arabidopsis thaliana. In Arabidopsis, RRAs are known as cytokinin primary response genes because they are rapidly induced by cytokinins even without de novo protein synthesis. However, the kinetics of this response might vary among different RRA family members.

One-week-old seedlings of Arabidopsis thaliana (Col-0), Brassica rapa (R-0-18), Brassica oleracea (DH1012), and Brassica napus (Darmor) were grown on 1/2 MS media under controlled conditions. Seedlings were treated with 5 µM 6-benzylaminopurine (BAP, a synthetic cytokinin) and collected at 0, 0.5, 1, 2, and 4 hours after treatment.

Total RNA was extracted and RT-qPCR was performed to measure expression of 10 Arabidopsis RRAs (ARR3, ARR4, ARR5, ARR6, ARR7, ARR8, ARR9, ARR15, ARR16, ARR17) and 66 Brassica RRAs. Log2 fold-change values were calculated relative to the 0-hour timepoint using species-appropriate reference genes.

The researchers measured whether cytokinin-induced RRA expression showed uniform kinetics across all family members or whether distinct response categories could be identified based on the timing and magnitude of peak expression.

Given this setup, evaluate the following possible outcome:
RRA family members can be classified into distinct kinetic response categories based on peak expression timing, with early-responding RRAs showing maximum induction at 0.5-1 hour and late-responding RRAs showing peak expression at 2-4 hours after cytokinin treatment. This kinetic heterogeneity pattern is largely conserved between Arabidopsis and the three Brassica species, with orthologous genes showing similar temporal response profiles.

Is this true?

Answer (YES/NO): NO